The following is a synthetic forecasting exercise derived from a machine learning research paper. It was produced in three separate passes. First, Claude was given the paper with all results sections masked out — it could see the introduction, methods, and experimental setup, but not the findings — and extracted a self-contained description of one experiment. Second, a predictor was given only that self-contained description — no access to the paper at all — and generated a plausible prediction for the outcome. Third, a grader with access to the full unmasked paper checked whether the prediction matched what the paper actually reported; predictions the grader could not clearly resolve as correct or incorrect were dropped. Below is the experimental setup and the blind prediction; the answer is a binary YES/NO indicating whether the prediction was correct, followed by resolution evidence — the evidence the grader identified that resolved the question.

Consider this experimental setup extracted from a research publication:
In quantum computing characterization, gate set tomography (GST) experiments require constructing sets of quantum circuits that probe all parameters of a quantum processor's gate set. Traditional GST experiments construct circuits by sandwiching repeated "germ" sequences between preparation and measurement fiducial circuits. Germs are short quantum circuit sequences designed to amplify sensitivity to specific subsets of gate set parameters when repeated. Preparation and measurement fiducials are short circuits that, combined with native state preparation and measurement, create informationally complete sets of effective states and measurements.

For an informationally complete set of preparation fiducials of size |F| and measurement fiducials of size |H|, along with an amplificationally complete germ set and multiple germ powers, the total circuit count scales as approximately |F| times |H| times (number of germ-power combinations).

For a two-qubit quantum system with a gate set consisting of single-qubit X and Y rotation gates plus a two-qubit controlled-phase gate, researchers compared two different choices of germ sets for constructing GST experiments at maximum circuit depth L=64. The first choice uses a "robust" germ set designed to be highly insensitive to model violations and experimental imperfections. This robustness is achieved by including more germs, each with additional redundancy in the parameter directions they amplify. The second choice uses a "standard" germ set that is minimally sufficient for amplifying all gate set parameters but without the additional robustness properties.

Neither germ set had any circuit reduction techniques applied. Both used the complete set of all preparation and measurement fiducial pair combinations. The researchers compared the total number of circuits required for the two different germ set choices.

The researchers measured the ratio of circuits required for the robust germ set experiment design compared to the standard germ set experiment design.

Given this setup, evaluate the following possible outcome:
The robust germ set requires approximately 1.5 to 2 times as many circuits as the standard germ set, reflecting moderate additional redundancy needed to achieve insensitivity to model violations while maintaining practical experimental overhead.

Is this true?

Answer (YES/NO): NO